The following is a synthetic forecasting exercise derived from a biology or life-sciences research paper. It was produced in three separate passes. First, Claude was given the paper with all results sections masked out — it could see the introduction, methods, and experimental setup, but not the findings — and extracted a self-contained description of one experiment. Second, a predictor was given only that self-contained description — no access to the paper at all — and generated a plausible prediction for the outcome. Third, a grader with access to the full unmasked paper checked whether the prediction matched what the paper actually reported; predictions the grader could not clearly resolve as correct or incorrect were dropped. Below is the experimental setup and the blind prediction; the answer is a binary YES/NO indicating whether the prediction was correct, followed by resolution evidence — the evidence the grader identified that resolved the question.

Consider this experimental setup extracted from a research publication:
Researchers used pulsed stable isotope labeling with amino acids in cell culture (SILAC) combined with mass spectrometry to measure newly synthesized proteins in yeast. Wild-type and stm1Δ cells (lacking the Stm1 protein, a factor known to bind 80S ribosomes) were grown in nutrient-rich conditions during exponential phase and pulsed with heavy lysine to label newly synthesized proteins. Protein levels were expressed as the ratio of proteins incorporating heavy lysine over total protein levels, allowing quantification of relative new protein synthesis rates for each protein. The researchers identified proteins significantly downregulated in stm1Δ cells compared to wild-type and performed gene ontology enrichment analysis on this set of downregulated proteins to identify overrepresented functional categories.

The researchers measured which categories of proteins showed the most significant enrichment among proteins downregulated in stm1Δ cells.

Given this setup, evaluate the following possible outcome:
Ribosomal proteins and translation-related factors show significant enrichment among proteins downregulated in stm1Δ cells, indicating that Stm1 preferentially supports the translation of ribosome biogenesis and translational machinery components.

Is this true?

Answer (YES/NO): YES